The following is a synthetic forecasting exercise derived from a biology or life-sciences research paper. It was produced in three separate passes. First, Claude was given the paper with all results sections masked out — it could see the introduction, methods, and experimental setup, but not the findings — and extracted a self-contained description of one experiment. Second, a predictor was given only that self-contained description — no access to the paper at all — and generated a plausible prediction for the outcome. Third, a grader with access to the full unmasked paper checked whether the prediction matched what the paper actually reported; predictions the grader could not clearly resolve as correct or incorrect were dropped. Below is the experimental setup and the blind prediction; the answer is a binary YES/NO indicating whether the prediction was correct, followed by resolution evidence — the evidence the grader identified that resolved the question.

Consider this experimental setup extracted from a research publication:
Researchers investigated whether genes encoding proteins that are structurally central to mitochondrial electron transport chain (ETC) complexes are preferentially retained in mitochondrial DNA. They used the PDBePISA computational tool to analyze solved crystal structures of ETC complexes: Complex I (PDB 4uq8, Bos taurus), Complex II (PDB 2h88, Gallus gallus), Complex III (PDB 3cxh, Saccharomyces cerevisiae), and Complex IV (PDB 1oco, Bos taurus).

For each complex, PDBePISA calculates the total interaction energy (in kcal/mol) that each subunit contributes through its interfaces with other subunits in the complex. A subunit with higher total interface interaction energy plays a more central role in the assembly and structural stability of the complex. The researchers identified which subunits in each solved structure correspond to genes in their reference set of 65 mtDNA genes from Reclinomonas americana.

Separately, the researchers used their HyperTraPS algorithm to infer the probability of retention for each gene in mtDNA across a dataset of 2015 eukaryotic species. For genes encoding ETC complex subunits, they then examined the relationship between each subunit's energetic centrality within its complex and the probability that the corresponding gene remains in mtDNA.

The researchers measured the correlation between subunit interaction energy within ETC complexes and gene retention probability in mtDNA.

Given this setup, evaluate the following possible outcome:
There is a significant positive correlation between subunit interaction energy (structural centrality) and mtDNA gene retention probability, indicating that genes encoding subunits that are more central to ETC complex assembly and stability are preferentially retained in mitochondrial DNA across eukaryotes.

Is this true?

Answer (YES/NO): YES